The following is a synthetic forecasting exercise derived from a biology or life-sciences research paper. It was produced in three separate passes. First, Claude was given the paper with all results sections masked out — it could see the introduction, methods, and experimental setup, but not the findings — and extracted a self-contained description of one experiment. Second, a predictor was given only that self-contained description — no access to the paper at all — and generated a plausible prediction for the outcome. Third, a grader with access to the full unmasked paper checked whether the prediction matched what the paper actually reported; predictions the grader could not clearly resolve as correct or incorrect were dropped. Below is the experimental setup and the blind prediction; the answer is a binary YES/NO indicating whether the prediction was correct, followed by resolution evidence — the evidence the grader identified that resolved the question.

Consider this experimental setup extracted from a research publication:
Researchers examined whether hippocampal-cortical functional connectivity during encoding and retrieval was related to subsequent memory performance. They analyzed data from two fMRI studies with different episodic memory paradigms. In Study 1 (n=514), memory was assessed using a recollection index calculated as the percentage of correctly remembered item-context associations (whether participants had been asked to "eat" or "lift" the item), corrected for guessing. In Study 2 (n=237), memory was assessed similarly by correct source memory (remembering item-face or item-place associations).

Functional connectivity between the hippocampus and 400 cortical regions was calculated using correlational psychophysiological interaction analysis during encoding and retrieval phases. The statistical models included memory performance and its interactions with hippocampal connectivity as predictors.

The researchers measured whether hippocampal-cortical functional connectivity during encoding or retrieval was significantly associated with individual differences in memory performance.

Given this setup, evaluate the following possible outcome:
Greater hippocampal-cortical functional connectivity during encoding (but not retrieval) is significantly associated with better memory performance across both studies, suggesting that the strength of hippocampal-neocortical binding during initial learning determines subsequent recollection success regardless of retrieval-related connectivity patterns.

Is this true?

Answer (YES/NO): NO